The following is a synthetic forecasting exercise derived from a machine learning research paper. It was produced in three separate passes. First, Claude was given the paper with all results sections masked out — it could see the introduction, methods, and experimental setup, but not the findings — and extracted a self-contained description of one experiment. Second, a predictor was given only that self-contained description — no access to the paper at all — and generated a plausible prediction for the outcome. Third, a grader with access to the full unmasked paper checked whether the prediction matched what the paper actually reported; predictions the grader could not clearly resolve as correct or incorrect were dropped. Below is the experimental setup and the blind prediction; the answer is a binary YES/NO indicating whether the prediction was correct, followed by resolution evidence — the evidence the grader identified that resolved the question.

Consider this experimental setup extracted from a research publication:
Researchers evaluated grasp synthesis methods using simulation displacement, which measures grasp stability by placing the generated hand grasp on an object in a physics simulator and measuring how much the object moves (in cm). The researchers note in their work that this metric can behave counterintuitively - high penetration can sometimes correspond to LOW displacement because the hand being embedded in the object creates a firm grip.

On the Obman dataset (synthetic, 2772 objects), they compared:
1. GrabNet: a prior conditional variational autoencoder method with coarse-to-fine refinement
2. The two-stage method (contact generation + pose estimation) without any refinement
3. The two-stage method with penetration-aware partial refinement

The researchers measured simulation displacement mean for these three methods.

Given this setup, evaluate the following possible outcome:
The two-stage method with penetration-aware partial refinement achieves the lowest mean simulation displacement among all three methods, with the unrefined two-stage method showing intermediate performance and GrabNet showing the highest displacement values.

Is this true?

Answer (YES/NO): NO